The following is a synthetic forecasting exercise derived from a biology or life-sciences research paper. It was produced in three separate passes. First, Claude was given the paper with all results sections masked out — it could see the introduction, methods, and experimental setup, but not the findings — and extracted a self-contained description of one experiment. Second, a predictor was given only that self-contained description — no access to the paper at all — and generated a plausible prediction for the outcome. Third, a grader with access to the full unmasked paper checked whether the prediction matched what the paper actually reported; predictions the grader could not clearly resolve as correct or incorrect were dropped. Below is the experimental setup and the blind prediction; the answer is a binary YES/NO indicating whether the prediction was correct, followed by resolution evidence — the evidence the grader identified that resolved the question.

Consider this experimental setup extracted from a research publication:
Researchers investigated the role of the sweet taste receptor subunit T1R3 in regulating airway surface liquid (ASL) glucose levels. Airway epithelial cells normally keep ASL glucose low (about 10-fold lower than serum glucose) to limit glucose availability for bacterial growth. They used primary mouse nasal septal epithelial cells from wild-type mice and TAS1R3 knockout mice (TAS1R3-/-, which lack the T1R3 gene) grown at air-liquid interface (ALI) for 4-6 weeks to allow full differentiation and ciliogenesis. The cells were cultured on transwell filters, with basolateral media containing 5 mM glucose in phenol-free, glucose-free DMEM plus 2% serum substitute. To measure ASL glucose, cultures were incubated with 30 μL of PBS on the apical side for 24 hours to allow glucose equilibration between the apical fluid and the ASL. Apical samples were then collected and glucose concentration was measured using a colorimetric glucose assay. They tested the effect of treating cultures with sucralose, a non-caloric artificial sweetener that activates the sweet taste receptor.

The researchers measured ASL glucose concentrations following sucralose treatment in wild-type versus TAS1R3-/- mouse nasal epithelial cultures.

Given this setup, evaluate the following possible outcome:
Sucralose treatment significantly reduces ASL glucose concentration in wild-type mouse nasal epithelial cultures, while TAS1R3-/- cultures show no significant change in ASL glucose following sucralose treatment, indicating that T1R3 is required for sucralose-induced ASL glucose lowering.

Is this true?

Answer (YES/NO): YES